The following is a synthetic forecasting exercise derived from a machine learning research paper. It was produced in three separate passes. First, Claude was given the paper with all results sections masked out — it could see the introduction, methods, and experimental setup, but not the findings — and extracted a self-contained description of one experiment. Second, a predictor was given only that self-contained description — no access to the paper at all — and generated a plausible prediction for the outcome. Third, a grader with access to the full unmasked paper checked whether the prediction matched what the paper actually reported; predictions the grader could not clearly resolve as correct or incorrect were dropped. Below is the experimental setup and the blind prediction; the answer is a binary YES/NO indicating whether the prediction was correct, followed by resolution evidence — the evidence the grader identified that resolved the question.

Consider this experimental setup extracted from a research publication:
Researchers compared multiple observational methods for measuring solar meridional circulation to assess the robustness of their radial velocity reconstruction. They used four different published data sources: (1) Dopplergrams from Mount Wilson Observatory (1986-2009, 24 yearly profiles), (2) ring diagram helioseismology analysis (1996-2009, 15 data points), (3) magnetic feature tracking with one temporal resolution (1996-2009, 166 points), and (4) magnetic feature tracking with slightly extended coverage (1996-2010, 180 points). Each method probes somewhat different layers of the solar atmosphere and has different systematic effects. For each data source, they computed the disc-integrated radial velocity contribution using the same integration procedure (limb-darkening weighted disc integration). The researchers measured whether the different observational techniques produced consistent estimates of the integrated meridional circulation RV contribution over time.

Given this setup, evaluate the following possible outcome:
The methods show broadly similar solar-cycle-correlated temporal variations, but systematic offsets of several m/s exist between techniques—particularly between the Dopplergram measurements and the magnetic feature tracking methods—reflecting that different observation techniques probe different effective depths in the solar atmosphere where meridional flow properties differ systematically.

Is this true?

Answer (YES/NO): NO